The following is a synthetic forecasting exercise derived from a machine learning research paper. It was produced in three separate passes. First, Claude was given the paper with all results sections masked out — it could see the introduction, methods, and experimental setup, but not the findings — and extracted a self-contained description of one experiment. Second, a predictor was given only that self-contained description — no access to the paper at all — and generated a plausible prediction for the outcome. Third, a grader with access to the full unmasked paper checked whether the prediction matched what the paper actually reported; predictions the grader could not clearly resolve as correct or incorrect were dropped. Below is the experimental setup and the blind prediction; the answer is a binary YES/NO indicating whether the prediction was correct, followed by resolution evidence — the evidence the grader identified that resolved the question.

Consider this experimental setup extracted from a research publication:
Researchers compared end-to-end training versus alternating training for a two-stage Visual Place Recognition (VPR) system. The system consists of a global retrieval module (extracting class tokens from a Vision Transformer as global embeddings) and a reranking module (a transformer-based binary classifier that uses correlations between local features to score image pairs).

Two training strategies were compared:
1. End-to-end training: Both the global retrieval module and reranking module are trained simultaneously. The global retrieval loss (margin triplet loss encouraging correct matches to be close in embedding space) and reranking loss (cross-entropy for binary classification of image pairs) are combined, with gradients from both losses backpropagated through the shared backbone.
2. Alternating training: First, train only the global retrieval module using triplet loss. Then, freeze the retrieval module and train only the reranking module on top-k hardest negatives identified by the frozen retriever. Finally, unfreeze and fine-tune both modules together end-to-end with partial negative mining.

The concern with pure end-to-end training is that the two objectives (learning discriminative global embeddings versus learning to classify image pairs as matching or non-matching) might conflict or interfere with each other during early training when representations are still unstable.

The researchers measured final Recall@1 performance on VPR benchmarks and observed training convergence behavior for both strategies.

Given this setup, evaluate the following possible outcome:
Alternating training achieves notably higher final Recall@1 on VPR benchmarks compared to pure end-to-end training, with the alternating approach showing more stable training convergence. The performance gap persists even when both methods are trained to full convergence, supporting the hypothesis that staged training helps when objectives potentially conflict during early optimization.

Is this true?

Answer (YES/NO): YES